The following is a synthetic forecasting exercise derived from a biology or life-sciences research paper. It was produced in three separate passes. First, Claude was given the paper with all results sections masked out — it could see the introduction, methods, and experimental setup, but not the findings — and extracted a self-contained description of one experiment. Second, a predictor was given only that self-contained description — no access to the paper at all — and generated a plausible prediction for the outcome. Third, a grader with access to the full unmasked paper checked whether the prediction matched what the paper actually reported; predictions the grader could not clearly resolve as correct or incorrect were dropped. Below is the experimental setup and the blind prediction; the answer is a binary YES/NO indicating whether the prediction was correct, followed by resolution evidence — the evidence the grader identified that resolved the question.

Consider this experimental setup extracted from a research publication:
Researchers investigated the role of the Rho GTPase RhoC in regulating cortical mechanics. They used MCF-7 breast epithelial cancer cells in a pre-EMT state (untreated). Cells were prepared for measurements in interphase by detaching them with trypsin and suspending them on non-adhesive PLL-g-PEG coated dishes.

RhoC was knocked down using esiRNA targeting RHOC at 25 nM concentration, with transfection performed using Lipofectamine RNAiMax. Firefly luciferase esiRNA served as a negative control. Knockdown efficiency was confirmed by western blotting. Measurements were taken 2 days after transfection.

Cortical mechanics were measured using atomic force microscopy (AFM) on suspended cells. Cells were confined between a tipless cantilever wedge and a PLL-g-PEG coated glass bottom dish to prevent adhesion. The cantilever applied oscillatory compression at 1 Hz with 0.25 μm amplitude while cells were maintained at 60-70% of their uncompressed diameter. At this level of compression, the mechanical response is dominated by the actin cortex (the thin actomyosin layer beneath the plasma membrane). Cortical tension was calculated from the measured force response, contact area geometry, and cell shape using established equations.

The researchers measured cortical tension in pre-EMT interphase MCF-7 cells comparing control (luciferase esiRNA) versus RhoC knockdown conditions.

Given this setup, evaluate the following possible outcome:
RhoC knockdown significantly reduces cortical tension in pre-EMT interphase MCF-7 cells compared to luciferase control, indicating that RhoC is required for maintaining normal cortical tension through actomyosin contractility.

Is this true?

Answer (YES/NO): YES